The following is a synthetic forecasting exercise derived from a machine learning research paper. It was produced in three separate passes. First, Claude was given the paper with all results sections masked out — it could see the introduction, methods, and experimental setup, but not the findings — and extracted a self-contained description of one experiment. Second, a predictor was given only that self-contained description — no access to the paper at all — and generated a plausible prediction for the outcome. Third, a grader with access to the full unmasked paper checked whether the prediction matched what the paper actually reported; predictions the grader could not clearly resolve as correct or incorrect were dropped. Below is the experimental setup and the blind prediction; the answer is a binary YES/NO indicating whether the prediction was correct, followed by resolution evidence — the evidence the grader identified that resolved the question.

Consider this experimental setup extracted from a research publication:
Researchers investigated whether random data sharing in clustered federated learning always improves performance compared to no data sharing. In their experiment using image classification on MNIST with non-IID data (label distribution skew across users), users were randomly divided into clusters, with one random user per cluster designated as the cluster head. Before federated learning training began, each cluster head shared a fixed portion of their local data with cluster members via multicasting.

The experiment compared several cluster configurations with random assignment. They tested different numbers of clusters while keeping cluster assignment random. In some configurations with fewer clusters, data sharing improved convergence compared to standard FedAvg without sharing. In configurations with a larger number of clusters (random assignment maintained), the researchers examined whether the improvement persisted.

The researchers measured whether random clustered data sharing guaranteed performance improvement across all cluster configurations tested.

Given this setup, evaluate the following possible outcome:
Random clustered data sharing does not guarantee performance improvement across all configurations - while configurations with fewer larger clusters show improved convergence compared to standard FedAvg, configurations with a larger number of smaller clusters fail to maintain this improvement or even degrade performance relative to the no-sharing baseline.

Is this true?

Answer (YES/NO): YES